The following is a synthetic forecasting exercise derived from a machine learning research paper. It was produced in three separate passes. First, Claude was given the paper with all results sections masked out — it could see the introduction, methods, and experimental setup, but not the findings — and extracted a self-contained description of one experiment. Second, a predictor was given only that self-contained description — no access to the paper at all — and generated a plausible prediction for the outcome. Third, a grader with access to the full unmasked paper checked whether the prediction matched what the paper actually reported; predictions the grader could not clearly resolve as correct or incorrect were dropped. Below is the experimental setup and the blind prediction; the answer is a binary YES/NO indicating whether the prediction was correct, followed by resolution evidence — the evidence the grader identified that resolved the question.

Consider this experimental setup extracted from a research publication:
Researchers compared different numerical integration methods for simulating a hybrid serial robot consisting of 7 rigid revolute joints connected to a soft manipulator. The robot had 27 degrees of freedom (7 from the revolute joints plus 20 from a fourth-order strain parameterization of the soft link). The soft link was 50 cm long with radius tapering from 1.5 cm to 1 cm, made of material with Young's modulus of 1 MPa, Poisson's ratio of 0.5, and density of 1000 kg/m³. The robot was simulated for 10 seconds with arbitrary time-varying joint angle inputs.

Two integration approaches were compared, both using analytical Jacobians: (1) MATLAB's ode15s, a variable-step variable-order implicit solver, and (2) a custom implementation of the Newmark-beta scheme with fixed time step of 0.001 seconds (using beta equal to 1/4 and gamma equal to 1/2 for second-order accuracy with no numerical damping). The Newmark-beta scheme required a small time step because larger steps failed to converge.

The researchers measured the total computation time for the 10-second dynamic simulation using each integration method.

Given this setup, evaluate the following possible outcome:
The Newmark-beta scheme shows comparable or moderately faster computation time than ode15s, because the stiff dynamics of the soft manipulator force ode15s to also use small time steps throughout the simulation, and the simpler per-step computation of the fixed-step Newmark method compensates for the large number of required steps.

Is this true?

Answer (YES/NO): NO